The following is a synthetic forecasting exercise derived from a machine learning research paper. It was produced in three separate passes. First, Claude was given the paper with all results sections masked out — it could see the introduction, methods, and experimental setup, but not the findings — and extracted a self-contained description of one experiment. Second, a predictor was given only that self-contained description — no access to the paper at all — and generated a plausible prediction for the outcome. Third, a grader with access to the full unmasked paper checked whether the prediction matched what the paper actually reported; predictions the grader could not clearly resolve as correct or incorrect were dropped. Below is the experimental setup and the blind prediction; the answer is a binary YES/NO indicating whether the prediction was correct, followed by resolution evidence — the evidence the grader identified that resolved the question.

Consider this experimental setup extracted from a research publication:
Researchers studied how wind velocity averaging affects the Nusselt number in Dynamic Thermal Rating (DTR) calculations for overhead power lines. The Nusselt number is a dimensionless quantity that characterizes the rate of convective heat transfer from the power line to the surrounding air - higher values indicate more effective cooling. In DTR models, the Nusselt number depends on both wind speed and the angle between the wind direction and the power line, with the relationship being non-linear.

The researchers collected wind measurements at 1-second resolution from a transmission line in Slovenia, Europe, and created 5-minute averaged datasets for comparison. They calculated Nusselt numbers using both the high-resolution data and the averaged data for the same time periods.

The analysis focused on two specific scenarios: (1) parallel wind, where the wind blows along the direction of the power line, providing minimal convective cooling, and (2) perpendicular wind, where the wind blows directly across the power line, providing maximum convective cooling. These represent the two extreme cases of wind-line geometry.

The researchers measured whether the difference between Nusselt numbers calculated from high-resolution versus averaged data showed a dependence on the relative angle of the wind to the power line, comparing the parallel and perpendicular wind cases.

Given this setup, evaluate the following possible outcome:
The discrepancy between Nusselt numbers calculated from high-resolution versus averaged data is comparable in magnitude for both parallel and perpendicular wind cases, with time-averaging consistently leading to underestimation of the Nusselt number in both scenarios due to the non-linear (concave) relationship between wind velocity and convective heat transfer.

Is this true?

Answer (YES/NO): NO